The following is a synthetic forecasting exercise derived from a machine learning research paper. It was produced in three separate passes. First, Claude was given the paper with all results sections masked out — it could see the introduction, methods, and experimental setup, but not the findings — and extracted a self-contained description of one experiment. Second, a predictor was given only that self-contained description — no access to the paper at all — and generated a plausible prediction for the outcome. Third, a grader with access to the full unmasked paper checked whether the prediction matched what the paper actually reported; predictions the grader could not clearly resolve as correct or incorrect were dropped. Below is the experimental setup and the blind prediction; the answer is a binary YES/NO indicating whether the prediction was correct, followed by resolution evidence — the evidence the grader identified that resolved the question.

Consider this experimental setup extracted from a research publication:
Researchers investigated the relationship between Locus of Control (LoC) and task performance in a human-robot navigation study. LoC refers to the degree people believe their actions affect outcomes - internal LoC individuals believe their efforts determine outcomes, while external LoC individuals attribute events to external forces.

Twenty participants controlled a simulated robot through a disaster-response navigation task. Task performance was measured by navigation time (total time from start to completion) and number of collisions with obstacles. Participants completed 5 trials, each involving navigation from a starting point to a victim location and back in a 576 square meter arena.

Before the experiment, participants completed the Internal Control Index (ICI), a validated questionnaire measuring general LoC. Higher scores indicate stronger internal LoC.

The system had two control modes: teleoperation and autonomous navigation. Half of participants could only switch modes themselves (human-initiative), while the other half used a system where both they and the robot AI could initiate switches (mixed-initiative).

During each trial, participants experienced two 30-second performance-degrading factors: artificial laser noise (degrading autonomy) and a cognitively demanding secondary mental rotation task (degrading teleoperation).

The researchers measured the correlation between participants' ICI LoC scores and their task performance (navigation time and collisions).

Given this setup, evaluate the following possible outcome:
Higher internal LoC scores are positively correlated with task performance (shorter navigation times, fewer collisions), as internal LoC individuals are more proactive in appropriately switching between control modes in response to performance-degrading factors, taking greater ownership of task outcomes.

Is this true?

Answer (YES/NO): NO